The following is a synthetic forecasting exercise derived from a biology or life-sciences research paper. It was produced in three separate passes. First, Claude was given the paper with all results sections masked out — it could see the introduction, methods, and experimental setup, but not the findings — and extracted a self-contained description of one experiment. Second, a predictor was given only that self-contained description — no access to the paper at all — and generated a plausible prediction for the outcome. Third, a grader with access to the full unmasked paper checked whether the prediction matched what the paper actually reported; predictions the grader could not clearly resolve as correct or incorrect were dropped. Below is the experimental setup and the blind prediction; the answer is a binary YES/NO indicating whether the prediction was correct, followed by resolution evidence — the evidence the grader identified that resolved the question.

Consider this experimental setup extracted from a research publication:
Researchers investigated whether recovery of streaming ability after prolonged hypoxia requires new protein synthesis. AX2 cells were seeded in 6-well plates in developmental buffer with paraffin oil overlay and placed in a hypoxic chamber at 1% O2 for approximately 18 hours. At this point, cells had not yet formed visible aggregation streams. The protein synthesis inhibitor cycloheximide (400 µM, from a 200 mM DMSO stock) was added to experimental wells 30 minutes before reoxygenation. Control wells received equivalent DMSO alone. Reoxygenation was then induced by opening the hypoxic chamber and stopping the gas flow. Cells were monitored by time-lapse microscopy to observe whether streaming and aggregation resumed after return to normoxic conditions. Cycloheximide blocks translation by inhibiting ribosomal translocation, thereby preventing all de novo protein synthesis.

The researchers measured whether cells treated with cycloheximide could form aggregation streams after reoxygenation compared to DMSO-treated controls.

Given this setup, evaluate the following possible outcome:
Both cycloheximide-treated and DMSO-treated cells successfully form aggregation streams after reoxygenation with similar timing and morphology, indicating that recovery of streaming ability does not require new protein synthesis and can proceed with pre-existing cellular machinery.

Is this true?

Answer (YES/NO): NO